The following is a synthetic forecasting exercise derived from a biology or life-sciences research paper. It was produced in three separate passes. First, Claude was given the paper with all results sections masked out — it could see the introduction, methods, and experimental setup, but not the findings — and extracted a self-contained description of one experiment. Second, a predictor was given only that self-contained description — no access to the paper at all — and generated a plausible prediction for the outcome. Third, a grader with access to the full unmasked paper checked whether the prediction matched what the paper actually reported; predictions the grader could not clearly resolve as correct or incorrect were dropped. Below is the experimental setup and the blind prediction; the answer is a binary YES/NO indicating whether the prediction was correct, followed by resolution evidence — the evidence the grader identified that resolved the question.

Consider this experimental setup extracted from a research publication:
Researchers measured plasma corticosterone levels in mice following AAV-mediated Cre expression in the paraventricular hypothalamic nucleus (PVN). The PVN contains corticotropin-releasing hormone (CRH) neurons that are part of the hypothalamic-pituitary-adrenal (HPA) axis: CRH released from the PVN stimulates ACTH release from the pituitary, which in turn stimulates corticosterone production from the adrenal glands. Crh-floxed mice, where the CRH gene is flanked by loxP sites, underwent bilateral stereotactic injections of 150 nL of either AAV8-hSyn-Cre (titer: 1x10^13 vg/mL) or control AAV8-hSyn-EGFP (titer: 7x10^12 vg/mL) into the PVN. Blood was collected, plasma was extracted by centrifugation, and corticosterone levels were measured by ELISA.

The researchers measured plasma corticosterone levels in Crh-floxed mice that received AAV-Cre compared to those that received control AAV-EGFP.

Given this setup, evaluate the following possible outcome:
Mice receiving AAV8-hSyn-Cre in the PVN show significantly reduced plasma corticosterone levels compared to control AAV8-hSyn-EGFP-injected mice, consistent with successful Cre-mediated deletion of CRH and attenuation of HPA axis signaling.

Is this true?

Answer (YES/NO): YES